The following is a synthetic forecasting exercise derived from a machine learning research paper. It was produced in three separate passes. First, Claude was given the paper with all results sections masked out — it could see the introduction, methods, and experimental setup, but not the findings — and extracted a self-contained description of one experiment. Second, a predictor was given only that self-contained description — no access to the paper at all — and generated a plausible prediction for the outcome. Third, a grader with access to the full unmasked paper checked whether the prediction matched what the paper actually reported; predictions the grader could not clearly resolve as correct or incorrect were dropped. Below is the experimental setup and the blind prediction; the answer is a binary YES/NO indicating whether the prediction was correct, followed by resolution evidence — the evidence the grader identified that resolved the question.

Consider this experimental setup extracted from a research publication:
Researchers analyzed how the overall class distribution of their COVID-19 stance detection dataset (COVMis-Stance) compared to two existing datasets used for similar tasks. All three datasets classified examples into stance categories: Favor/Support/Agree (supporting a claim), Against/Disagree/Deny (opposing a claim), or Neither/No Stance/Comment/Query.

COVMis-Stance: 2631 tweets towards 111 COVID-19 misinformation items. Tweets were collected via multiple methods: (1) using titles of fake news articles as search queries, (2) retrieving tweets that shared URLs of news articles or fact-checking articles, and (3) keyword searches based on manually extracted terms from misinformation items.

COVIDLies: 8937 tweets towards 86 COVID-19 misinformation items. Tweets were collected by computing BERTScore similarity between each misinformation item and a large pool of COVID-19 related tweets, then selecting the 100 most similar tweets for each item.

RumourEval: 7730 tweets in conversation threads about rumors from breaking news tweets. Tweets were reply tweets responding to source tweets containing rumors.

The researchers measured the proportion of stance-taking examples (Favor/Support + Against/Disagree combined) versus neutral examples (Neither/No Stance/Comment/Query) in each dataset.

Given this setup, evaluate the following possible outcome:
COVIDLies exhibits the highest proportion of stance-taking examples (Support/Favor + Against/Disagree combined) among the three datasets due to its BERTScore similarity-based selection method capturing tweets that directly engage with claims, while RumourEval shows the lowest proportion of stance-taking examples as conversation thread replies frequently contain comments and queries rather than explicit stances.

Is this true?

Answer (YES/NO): NO